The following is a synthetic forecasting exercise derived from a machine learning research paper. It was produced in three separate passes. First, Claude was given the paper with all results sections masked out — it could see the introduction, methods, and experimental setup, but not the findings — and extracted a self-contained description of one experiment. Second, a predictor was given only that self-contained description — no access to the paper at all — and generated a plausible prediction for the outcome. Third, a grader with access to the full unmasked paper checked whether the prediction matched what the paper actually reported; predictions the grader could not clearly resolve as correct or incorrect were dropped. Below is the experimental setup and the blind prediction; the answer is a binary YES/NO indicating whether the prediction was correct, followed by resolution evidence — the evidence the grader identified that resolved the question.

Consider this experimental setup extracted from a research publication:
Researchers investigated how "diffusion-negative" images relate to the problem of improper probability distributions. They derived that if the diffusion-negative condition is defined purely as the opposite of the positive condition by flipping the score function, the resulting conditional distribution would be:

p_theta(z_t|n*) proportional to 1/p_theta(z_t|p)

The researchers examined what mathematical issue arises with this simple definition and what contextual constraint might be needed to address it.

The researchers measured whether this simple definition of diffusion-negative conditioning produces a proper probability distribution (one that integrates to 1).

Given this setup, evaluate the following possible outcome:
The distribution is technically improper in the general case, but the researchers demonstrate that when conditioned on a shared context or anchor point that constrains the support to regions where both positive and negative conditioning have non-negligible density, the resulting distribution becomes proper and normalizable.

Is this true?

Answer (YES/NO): NO